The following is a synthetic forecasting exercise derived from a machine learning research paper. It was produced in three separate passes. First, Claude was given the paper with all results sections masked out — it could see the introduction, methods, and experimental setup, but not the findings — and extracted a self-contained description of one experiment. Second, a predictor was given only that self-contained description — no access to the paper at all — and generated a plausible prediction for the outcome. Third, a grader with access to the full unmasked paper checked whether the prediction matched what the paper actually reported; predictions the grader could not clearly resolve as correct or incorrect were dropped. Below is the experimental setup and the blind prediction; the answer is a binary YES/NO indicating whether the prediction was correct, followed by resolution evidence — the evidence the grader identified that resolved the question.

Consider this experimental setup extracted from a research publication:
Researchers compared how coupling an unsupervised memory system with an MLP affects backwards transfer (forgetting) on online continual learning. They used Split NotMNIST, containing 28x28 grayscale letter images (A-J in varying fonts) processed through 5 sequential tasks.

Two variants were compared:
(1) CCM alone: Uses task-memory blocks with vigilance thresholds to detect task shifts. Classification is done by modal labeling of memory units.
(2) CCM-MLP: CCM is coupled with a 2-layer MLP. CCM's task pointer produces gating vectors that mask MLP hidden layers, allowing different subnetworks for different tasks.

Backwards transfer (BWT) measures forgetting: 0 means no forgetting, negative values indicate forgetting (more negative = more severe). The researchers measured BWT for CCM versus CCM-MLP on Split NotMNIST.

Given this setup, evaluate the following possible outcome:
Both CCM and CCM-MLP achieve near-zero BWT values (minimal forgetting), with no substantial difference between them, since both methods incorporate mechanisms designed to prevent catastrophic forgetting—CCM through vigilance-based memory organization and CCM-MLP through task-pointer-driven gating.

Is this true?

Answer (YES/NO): NO